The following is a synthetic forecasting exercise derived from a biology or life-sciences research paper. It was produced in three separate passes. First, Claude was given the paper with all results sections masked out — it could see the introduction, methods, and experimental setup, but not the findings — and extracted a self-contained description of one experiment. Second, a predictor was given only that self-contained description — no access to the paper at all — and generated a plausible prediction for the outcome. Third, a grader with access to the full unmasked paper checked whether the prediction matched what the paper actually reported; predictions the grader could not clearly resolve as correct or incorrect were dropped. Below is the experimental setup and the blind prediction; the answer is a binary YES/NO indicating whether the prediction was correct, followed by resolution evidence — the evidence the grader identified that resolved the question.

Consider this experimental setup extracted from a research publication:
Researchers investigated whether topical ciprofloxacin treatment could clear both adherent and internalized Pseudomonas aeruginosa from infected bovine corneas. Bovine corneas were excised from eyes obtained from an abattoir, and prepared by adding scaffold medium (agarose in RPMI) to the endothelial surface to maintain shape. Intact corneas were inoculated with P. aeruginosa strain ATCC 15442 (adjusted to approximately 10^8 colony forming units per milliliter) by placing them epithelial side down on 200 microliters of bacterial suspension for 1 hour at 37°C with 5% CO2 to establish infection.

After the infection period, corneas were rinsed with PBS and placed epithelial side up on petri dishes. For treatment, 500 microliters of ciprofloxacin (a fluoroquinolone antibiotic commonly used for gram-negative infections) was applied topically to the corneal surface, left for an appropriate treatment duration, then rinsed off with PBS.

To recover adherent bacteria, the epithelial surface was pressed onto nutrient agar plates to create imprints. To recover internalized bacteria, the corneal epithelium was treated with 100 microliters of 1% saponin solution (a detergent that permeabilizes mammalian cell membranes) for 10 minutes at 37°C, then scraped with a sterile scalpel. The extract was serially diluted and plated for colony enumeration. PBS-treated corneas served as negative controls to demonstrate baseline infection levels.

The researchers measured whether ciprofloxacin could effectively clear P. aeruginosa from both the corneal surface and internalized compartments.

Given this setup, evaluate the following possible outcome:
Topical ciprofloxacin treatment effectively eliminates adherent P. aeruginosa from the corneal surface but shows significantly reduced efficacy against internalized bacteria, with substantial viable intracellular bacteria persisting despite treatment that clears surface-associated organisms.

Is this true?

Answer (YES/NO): NO